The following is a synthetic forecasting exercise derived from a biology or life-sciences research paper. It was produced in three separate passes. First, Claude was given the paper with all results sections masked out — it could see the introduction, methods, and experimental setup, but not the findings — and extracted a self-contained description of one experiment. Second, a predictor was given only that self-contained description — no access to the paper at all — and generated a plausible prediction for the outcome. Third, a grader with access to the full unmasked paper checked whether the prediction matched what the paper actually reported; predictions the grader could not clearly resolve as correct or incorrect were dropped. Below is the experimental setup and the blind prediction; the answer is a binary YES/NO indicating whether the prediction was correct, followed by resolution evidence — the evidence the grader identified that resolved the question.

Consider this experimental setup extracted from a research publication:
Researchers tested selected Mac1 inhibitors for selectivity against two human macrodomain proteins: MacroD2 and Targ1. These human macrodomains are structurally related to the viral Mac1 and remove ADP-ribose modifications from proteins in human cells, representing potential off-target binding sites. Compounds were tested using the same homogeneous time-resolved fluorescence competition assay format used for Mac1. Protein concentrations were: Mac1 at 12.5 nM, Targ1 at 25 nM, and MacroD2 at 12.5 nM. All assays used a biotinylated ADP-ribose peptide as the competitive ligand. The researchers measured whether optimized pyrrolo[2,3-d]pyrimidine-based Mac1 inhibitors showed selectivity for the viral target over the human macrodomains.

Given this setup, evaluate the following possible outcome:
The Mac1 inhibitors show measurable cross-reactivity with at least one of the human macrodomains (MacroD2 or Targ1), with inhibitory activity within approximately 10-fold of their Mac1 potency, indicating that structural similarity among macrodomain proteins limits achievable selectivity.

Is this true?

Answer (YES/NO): NO